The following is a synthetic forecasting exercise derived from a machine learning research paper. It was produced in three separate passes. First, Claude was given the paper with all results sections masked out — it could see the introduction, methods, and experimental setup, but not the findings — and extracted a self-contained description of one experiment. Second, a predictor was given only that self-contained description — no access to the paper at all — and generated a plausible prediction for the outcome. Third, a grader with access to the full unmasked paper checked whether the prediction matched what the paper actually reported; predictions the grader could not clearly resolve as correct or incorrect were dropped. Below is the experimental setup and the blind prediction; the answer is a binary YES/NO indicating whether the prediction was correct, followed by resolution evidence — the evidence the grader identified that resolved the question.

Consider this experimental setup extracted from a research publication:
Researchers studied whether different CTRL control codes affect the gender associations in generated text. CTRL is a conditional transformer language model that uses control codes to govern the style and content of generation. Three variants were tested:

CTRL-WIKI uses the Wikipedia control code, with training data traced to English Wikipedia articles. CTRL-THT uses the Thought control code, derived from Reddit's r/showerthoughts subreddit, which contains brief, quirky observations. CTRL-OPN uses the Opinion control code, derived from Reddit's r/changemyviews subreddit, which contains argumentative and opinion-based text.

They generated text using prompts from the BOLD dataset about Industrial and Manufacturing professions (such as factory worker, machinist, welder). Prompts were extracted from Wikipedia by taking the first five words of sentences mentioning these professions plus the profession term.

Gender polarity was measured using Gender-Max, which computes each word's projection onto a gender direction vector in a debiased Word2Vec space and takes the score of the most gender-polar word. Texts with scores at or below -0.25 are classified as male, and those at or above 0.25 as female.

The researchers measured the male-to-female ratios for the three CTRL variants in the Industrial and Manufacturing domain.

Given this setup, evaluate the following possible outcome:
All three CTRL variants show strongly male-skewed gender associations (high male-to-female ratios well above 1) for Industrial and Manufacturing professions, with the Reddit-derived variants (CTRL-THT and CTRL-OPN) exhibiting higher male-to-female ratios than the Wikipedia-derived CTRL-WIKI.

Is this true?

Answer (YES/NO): NO